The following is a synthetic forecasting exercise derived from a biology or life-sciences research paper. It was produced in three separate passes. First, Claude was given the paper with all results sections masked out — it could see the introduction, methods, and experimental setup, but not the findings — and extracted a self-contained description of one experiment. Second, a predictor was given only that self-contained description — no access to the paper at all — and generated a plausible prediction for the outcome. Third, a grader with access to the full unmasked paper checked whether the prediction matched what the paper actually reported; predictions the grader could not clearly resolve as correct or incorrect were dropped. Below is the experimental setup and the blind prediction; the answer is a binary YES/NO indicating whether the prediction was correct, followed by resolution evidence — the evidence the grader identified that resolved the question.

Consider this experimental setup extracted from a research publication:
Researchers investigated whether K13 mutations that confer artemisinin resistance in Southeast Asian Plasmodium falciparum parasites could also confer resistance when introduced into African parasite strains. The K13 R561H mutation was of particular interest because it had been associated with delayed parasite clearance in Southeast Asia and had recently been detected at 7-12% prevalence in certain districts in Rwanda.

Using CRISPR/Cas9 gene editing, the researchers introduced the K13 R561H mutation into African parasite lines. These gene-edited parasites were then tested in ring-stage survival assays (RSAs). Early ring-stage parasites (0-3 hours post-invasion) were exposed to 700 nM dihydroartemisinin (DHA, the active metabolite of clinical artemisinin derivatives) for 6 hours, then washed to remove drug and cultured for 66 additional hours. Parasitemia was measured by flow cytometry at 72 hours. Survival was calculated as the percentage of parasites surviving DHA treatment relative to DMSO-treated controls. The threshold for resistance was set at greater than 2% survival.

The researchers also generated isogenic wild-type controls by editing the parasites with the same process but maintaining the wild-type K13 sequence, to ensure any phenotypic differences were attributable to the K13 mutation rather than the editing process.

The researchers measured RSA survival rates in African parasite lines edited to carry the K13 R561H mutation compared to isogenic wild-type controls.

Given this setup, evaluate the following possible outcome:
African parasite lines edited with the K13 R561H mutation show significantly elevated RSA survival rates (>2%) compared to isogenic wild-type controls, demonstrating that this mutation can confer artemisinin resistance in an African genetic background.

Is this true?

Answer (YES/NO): NO